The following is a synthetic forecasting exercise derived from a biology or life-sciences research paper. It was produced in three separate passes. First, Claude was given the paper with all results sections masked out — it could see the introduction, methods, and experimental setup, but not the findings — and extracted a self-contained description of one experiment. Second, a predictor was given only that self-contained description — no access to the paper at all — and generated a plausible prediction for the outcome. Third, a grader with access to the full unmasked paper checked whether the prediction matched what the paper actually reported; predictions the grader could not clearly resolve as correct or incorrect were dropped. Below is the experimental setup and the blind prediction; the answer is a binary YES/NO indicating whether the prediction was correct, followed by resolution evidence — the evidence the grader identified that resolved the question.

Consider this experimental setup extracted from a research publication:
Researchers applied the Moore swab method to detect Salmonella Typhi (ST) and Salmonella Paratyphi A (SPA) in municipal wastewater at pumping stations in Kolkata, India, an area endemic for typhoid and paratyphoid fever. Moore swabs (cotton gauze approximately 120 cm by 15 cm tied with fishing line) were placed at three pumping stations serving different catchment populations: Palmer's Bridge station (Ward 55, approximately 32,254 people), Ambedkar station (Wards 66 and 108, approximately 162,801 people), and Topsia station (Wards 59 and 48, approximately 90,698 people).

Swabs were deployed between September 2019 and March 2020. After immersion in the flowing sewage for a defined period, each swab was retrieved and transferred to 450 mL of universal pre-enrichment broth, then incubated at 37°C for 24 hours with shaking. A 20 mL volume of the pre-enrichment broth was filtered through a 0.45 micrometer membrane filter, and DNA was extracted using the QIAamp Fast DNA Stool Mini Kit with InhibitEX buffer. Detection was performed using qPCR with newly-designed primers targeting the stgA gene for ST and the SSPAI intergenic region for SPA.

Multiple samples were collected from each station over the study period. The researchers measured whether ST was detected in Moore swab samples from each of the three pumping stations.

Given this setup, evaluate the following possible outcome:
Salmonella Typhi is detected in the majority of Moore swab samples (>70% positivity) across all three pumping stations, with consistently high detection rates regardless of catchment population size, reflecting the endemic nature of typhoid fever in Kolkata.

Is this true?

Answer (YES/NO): NO